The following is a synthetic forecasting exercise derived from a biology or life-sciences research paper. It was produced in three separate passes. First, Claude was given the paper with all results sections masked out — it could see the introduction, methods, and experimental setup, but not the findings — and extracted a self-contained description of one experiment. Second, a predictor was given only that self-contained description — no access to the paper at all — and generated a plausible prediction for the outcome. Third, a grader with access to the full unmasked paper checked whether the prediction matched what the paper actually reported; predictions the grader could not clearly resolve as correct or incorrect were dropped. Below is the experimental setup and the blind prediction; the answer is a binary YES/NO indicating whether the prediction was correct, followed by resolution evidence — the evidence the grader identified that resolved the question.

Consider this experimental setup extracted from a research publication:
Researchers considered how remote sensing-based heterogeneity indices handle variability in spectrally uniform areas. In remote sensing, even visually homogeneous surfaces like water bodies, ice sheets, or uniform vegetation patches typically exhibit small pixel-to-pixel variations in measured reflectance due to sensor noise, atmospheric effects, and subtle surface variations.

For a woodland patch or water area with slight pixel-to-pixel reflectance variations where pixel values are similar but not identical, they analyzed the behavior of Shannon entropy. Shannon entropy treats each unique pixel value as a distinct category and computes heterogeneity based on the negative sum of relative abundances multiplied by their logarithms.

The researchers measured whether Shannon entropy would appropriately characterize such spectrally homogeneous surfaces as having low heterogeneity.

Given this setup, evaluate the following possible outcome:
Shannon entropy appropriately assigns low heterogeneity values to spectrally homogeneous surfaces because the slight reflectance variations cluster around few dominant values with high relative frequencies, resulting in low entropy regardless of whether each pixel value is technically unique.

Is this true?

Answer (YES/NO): NO